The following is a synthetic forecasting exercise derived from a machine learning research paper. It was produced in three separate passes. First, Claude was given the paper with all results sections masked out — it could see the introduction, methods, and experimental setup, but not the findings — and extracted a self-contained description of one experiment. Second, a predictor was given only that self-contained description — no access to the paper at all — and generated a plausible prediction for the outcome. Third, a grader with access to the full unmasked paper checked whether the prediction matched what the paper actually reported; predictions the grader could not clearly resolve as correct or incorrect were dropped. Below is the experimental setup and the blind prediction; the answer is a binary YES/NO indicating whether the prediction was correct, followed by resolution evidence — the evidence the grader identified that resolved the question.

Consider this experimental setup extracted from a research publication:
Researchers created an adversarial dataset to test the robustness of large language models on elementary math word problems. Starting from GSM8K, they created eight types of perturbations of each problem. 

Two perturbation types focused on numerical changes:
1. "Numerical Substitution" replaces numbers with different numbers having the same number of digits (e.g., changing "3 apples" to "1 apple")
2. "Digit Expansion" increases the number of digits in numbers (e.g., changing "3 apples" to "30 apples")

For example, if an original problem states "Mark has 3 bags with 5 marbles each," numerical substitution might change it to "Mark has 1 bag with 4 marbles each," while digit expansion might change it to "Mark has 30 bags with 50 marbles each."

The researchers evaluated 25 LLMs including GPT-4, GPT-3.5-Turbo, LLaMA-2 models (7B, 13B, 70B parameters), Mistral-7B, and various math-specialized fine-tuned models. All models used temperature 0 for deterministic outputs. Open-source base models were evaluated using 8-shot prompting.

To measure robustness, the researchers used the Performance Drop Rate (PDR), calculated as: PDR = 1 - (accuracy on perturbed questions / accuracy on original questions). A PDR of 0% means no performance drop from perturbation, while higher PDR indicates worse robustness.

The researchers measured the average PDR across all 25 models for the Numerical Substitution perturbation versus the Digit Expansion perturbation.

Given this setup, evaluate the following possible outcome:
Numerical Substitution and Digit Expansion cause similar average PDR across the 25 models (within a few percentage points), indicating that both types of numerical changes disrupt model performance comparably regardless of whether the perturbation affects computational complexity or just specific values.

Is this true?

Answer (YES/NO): YES